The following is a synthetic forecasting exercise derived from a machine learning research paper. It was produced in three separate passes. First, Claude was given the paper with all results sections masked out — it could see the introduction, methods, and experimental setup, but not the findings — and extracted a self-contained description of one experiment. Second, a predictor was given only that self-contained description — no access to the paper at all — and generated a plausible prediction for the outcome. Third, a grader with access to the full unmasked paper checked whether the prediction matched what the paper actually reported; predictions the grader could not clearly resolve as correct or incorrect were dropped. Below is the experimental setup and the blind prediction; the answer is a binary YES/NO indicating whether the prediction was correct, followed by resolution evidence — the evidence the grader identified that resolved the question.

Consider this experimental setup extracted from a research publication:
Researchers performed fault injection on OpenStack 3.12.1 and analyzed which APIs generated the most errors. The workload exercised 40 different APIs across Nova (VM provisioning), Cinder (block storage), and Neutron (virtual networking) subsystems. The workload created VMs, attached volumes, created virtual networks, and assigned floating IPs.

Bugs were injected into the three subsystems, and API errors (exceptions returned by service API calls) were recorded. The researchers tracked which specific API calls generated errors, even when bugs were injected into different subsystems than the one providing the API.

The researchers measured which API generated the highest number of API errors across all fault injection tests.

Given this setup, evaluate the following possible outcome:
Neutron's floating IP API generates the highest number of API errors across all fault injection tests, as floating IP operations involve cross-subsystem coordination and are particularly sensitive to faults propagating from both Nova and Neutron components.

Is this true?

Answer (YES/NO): NO